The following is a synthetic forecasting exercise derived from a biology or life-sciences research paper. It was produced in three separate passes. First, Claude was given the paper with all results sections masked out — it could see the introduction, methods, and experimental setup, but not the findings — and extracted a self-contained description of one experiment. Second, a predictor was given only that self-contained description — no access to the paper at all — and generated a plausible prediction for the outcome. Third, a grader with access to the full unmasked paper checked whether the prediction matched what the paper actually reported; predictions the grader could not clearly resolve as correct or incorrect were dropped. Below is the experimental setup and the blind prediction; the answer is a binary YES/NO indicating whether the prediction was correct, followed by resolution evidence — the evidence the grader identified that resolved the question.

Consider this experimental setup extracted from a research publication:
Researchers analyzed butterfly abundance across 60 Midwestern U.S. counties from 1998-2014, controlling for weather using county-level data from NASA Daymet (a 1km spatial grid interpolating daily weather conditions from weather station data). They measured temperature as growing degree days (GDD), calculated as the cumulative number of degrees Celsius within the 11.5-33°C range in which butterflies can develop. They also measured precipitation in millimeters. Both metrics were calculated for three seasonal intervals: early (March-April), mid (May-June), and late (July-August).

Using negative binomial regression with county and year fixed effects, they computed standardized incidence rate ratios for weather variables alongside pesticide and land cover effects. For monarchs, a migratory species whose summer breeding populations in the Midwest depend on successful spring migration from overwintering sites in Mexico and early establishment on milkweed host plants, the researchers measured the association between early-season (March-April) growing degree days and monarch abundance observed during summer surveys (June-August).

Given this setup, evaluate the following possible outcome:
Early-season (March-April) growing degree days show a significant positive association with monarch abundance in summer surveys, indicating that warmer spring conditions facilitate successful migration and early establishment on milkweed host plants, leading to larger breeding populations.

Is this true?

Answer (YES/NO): NO